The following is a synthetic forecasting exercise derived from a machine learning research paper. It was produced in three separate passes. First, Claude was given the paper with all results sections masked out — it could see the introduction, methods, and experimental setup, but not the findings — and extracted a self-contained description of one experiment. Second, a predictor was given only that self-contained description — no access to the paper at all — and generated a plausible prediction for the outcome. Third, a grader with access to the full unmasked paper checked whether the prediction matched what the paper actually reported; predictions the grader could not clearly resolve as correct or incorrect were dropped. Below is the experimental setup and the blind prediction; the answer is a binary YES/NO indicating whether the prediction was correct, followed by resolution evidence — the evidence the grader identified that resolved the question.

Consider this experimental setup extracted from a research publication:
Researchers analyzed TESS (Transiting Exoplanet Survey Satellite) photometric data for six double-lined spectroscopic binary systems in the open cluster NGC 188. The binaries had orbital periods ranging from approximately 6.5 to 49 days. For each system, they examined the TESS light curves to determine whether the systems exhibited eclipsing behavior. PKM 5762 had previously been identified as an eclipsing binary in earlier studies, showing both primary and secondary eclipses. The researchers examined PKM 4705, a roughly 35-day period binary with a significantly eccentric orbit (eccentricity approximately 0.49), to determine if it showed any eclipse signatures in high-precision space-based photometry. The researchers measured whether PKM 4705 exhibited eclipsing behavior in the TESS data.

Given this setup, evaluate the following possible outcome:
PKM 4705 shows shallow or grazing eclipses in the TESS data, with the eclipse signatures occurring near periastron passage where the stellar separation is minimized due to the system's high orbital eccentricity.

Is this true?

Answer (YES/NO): NO